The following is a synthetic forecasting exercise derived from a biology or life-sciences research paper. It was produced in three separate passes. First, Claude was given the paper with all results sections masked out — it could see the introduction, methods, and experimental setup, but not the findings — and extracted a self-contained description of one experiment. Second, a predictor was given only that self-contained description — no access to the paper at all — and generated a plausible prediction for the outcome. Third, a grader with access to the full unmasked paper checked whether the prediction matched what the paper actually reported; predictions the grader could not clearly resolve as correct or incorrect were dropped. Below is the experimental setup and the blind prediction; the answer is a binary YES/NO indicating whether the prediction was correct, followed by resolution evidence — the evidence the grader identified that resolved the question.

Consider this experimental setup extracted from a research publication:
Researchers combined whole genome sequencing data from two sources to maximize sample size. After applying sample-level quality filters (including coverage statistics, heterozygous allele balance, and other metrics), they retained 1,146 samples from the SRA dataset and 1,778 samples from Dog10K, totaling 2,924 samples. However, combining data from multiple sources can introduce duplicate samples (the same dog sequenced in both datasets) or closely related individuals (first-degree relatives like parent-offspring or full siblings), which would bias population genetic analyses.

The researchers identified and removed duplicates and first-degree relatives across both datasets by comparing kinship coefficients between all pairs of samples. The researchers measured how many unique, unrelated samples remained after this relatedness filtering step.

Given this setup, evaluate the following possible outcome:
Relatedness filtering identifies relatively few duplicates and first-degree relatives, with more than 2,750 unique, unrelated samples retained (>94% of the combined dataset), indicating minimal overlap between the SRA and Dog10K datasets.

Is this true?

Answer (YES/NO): NO